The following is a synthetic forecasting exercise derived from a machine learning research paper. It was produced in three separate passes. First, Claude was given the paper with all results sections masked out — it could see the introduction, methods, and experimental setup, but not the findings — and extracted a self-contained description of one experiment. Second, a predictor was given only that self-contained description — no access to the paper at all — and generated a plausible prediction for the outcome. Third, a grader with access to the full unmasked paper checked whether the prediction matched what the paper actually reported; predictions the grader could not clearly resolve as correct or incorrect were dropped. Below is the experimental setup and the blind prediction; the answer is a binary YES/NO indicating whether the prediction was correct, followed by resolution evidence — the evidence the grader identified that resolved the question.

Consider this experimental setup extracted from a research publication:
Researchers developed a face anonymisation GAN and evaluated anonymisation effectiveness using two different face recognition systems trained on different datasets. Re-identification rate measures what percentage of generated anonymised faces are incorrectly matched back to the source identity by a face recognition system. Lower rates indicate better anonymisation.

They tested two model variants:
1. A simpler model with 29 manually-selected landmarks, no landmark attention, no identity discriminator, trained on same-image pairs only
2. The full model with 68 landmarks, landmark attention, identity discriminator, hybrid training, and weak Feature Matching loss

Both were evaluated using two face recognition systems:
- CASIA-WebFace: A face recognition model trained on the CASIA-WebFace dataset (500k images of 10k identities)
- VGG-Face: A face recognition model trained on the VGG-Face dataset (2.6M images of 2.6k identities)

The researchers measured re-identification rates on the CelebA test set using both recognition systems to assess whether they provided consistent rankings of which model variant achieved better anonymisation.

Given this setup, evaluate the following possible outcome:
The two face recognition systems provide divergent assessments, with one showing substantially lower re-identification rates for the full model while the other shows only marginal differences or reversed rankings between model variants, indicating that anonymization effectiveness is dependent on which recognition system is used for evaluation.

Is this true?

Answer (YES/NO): YES